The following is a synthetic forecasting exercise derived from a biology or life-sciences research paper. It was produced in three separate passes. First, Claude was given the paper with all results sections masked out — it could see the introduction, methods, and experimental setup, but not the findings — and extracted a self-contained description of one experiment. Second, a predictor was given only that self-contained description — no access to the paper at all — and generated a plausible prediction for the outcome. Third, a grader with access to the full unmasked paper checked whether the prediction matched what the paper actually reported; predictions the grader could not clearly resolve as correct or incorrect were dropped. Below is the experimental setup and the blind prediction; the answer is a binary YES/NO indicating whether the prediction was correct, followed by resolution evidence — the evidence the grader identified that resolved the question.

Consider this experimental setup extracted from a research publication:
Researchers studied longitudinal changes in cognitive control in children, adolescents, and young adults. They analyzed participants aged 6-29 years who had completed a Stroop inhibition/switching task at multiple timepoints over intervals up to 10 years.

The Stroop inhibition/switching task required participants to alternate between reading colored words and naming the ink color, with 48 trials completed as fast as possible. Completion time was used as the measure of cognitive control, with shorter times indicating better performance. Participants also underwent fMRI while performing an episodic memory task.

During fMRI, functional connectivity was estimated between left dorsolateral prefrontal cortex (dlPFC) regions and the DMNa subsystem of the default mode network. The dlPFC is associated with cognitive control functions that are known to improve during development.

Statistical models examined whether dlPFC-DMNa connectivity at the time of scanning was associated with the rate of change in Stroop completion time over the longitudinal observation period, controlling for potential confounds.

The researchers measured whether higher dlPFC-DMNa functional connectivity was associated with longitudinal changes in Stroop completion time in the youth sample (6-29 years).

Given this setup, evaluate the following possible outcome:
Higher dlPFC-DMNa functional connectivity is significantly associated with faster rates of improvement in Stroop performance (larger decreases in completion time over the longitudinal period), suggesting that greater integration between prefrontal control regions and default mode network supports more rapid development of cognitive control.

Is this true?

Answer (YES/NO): NO